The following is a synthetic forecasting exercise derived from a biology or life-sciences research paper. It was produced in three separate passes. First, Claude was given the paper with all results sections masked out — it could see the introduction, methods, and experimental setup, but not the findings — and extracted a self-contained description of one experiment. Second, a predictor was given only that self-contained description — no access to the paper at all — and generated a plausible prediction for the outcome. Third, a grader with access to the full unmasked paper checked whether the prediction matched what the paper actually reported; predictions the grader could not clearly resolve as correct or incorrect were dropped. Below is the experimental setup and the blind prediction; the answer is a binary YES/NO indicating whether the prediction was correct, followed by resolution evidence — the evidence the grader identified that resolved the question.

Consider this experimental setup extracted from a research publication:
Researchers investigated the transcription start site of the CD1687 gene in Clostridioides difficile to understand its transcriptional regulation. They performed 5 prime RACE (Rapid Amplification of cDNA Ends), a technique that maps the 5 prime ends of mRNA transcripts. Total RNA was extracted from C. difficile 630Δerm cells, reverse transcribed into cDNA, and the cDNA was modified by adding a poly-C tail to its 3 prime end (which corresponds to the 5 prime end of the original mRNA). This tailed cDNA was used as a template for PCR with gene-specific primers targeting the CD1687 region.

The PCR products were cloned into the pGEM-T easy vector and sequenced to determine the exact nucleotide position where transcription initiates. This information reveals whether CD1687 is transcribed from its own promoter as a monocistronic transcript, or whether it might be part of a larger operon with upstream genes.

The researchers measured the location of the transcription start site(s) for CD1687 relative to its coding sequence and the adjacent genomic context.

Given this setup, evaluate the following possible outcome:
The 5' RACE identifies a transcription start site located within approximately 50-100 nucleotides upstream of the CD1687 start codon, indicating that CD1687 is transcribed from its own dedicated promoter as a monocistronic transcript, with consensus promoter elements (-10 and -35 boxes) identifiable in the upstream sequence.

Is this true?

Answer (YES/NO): NO